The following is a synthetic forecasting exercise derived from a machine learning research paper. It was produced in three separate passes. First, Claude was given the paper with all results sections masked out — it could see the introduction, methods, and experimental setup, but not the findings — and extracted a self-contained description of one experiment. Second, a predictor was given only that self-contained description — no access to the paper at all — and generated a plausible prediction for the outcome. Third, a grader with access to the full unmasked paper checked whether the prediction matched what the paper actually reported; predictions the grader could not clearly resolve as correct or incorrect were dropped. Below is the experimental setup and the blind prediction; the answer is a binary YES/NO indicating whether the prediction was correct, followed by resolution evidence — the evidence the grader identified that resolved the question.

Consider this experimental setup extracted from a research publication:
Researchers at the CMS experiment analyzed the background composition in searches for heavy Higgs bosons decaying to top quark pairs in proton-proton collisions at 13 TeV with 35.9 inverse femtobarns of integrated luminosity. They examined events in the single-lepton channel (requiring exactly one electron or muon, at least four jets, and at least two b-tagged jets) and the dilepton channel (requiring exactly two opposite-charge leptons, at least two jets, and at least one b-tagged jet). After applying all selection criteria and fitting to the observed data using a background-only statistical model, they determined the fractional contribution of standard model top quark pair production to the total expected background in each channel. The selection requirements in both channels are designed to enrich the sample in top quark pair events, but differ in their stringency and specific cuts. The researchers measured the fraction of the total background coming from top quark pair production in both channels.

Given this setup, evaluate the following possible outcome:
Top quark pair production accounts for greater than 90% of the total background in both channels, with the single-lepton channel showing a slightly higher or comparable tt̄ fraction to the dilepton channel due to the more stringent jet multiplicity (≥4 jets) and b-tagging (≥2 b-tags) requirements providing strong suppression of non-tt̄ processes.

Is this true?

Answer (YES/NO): NO